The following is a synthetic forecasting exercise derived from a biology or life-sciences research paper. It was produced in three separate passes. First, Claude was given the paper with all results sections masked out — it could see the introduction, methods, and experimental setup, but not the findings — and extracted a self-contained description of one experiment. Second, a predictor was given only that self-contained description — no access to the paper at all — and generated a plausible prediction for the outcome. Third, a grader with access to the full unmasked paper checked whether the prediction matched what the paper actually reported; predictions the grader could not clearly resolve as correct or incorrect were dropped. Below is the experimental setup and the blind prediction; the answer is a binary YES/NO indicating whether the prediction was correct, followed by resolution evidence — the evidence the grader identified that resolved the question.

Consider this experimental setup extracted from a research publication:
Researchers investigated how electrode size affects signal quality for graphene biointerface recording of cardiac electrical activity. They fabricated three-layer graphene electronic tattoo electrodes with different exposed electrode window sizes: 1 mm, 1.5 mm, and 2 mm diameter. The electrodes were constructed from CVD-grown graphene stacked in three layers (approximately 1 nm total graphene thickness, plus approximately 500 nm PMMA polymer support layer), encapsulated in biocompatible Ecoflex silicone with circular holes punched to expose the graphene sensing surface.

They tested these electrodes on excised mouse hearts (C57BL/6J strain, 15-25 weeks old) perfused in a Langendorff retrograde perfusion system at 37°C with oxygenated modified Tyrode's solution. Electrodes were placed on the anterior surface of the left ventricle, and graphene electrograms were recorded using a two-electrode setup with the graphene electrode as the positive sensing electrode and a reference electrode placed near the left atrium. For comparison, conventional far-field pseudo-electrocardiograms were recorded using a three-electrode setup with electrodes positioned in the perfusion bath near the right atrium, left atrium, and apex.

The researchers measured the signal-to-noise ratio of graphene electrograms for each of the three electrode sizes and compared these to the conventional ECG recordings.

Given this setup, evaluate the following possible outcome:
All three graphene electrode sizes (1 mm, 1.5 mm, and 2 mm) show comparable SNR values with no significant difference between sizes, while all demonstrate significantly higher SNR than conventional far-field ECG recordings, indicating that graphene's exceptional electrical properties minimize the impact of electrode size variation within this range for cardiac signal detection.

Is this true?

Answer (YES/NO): NO